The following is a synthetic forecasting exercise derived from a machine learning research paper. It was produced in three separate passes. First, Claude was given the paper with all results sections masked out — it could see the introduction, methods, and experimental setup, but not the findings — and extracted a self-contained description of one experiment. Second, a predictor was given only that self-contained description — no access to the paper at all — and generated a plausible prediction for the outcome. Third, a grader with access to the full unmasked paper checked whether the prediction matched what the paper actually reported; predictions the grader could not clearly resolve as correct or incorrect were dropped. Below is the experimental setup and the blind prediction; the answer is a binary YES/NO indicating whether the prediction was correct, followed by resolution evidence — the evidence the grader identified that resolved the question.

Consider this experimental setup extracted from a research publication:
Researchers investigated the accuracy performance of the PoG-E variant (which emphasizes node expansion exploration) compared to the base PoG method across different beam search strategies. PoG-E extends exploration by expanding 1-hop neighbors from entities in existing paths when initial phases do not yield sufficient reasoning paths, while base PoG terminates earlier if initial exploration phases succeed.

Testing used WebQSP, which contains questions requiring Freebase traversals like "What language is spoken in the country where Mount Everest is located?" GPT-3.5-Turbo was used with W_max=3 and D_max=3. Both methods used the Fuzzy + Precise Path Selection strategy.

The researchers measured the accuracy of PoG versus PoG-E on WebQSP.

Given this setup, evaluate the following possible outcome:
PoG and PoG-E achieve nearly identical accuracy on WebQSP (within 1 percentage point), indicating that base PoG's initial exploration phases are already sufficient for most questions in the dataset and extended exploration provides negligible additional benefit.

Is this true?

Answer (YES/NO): NO